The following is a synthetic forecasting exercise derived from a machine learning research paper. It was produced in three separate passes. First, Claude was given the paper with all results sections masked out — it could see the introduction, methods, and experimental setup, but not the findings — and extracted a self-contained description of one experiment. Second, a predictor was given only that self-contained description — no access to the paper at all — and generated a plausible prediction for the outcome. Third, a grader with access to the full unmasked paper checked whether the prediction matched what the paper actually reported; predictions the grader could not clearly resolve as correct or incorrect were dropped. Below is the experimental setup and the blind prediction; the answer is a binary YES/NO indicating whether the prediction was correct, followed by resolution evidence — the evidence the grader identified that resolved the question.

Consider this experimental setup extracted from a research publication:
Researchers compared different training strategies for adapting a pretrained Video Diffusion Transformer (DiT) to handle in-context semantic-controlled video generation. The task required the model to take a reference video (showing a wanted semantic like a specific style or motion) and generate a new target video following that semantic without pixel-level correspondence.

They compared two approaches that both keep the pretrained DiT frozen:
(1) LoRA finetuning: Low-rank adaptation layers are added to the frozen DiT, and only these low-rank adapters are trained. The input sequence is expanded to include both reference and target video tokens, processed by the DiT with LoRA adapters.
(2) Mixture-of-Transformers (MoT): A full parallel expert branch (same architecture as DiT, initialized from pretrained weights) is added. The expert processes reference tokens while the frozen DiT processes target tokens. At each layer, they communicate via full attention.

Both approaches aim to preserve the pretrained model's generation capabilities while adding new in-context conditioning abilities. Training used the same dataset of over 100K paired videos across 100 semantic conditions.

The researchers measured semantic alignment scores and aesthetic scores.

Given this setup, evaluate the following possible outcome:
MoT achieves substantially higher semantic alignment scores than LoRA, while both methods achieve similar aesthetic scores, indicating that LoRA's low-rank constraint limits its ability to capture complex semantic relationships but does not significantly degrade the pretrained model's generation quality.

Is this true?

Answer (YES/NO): NO